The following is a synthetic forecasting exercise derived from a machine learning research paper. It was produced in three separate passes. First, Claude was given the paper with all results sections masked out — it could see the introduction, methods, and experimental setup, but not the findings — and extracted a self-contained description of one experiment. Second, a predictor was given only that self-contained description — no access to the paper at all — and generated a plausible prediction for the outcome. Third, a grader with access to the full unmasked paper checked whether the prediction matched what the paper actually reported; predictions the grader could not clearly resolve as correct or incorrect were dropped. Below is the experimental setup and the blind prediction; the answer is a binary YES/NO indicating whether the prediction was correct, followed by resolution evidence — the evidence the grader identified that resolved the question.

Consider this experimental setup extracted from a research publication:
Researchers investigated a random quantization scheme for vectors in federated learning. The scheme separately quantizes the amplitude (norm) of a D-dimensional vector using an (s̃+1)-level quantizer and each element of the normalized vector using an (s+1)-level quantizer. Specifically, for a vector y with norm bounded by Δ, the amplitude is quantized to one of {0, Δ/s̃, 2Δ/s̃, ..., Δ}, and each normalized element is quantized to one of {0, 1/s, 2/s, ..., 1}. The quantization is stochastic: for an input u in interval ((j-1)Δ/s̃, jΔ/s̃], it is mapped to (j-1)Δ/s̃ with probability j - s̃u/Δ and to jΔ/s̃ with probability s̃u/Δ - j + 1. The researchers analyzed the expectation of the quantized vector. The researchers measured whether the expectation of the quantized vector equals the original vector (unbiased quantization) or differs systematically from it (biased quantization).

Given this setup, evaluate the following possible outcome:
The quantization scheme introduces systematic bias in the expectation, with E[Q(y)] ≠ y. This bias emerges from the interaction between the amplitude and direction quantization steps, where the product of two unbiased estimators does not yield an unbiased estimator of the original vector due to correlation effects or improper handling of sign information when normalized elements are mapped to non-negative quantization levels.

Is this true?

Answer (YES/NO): NO